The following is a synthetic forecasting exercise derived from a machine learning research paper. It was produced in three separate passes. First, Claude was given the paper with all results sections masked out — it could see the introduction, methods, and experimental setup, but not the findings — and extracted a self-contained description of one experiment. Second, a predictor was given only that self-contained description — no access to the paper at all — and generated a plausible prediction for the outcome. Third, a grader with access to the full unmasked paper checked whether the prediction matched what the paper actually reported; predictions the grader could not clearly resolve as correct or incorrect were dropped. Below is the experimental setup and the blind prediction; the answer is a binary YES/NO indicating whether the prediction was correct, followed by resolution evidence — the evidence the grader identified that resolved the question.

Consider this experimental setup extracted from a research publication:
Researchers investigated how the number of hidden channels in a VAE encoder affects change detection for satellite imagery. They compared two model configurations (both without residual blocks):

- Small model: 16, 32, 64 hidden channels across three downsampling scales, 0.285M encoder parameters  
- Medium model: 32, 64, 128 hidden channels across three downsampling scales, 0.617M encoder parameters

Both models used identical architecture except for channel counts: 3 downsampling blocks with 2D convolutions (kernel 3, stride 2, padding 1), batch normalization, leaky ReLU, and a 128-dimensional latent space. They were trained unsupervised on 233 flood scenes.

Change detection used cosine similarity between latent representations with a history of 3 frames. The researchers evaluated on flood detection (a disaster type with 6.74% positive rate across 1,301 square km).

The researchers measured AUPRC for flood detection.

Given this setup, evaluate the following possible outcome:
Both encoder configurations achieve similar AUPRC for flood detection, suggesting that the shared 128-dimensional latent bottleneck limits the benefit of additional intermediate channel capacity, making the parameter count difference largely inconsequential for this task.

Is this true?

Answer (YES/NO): YES